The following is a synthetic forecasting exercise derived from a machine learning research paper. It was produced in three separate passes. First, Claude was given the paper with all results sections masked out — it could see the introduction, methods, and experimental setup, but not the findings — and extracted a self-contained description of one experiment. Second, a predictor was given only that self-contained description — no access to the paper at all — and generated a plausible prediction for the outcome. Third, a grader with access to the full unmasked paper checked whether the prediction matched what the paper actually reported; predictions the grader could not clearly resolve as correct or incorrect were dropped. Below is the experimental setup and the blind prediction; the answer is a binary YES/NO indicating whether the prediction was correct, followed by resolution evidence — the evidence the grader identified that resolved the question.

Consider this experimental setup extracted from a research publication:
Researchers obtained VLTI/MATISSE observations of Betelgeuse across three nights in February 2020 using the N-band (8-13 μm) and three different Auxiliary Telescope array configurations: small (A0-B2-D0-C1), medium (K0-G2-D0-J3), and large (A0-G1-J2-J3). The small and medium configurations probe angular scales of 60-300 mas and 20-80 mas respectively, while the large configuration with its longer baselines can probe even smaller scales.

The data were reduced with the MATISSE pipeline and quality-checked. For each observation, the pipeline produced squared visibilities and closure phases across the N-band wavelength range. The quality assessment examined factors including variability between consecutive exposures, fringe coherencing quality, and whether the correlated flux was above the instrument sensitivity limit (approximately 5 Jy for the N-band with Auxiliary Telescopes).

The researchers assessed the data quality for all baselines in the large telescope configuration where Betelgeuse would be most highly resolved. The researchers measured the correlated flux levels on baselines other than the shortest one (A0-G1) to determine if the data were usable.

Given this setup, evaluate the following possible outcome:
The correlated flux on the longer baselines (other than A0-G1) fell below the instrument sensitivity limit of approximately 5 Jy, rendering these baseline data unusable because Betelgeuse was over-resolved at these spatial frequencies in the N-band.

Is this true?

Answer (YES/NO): YES